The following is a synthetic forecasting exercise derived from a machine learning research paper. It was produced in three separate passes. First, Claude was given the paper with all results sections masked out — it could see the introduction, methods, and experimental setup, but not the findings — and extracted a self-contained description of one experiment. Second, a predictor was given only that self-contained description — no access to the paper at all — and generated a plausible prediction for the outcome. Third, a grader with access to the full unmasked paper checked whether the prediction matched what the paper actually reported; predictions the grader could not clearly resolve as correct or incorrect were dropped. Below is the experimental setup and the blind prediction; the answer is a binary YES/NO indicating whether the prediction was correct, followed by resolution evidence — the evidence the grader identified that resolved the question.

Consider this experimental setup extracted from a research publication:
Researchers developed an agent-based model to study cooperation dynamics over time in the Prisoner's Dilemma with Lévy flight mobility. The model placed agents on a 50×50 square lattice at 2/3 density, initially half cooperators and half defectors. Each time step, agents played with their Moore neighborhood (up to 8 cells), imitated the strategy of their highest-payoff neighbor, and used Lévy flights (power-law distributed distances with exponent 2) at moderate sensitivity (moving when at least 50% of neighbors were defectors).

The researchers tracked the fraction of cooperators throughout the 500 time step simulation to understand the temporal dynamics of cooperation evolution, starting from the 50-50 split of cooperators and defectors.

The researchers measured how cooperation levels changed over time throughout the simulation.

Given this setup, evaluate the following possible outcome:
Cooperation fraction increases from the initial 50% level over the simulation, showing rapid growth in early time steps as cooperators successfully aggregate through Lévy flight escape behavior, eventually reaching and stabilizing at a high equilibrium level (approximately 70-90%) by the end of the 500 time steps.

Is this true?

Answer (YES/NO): NO